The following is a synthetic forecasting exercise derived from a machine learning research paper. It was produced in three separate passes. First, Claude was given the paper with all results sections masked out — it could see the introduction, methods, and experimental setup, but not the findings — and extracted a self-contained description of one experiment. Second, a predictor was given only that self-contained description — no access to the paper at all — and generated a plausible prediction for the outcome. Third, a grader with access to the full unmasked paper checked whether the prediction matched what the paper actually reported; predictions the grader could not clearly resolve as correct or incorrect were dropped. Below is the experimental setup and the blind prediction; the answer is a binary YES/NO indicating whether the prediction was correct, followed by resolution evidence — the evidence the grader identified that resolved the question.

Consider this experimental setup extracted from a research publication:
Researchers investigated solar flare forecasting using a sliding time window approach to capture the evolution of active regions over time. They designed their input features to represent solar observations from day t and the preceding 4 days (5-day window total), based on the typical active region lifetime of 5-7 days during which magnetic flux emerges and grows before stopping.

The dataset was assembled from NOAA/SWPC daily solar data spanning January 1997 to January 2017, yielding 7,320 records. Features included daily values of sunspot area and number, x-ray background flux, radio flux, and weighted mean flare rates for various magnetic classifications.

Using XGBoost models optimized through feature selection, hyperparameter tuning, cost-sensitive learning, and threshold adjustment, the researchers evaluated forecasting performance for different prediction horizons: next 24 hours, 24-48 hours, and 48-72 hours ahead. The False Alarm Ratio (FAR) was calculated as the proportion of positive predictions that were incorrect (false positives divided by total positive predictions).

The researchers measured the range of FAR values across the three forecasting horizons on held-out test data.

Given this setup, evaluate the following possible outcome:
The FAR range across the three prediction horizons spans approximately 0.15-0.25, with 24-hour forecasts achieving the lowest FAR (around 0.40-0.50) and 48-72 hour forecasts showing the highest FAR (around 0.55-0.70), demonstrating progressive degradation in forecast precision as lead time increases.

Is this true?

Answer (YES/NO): NO